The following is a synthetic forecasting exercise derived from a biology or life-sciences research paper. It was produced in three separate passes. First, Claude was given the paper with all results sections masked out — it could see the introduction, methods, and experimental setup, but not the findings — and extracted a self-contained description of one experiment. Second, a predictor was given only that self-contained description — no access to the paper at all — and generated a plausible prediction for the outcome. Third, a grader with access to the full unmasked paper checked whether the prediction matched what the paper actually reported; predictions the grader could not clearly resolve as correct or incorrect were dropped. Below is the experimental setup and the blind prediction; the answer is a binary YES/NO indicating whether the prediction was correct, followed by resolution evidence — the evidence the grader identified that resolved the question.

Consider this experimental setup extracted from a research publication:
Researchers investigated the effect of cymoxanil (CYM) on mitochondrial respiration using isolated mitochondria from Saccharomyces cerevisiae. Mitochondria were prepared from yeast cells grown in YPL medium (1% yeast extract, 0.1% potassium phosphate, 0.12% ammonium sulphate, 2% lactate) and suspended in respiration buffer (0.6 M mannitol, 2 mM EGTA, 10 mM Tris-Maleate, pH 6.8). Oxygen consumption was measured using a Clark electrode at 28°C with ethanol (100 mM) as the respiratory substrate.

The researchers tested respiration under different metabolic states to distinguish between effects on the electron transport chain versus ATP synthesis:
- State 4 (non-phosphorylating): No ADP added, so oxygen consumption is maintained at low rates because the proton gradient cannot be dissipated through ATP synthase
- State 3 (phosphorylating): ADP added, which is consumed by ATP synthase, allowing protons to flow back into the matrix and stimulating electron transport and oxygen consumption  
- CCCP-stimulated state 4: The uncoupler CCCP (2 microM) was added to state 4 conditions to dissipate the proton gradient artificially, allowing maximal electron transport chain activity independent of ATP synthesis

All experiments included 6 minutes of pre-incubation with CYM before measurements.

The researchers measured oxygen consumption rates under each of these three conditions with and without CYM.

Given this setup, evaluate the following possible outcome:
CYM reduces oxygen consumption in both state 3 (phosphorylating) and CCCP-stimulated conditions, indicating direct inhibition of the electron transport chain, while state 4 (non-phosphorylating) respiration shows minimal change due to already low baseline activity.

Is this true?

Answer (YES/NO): NO